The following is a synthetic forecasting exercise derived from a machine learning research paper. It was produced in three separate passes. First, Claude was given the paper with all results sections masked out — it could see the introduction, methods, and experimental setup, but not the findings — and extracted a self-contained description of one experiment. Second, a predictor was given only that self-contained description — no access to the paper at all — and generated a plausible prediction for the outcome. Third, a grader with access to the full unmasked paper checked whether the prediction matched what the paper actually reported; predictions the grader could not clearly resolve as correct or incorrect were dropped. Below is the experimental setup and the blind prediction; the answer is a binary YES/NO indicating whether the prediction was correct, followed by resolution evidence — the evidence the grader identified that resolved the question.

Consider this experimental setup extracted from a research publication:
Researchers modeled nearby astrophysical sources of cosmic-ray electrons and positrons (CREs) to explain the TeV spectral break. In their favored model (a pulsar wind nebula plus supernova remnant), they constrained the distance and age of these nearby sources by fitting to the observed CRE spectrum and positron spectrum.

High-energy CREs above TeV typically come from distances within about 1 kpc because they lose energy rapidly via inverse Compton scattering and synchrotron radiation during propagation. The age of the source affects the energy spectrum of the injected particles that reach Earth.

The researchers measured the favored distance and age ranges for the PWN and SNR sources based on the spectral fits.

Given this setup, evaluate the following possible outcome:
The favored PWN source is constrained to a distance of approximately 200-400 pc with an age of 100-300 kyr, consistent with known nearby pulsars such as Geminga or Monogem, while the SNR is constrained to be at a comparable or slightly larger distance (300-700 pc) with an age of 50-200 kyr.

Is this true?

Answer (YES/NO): NO